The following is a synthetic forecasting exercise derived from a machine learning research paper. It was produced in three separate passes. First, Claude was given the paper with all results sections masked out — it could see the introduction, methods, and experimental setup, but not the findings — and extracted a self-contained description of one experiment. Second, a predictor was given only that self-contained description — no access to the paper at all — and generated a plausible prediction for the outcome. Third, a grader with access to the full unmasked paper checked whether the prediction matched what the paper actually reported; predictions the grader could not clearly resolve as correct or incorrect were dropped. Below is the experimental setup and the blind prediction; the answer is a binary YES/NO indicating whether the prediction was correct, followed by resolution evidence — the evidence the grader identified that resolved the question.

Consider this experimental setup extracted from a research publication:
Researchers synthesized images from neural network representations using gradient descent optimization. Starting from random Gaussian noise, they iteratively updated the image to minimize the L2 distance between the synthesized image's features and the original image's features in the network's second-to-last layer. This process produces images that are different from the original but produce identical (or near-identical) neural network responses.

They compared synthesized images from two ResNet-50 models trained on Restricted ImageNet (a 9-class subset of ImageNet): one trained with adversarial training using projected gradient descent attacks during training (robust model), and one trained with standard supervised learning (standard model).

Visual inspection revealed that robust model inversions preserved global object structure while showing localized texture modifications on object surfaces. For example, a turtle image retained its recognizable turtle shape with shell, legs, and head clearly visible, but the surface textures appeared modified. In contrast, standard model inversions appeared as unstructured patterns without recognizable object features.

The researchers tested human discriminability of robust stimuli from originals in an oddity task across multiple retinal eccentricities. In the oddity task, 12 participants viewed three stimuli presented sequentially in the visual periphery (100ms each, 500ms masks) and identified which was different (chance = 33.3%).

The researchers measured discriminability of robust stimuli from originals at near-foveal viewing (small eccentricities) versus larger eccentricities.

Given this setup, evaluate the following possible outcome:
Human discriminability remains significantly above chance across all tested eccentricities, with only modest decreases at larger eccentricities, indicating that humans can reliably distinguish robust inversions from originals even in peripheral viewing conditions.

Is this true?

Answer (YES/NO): NO